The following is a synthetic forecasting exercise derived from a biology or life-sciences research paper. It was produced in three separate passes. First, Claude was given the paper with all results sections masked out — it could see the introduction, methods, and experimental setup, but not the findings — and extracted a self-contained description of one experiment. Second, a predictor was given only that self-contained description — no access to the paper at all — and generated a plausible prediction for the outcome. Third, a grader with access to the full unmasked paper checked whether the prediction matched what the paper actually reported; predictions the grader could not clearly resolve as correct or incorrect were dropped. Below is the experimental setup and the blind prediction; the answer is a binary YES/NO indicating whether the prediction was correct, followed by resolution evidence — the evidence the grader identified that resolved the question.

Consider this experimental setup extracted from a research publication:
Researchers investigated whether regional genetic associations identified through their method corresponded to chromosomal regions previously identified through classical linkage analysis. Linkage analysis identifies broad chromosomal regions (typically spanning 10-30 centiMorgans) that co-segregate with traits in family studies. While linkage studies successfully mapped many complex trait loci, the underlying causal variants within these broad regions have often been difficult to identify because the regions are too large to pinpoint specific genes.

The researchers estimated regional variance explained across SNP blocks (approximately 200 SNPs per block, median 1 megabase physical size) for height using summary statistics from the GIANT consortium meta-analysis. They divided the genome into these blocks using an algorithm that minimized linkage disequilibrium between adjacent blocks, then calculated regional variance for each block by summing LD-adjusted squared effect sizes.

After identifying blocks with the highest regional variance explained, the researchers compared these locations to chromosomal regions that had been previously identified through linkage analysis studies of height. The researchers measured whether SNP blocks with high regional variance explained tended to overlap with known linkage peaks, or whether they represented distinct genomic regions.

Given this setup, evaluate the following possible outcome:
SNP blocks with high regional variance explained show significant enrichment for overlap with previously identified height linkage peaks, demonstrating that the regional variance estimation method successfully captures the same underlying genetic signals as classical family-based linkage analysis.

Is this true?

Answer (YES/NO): NO